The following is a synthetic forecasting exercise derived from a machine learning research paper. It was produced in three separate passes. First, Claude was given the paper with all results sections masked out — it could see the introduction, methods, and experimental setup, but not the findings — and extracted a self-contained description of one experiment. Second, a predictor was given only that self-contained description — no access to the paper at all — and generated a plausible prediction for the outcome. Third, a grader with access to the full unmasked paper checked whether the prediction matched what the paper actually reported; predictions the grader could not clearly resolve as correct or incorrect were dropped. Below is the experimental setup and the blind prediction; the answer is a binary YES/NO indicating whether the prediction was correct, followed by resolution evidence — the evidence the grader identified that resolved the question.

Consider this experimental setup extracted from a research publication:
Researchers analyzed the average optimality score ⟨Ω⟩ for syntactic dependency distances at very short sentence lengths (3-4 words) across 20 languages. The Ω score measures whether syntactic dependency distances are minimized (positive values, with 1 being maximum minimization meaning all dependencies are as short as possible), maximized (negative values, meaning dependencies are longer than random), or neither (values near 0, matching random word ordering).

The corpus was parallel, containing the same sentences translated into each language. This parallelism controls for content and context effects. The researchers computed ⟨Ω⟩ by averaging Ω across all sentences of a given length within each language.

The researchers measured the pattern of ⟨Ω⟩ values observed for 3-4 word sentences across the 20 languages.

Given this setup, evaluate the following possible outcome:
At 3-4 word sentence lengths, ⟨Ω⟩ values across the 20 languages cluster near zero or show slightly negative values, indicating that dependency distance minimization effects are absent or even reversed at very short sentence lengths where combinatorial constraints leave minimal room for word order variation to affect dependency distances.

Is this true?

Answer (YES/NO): NO